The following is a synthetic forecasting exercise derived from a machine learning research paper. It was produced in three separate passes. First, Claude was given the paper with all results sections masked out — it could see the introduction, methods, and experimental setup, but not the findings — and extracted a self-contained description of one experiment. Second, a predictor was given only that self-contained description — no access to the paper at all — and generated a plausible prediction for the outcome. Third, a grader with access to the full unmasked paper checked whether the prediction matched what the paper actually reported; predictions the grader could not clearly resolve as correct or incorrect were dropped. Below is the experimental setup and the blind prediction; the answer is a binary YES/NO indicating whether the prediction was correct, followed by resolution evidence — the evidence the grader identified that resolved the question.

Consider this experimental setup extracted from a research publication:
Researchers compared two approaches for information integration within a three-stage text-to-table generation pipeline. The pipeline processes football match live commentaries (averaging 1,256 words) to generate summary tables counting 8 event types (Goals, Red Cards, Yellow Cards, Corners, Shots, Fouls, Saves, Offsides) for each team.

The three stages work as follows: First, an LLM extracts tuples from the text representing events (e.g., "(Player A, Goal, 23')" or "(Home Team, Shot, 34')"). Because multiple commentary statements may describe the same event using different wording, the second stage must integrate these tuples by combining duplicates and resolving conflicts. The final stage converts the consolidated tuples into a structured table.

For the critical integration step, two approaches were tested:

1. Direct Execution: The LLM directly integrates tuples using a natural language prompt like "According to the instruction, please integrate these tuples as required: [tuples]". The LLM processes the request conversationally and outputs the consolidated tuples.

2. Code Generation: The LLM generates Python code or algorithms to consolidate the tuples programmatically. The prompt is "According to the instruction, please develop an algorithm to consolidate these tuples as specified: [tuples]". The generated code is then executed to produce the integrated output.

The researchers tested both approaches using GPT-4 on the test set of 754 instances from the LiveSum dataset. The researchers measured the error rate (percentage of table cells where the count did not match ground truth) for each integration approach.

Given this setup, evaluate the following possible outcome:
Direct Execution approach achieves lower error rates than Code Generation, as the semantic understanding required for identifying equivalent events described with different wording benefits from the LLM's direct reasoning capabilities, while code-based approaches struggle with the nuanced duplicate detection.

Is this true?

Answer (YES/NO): NO